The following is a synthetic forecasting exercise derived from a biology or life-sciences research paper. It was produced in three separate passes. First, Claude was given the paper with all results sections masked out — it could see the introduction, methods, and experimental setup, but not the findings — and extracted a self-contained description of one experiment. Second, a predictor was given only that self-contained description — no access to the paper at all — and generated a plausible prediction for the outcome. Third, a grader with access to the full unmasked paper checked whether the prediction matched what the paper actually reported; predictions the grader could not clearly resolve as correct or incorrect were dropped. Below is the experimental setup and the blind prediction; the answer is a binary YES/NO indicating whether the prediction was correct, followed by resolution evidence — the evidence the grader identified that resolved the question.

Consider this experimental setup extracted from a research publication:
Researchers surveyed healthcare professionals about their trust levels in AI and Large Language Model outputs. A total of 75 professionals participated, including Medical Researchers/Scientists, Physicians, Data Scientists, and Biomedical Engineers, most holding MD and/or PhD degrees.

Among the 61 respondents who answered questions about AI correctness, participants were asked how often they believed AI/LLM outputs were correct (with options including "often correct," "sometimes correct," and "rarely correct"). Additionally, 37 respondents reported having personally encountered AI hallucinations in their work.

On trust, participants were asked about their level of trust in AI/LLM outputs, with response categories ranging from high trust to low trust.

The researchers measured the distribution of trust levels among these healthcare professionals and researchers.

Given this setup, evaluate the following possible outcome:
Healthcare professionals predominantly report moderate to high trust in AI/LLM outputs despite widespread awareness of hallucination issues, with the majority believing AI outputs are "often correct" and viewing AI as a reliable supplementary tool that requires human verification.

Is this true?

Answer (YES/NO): NO